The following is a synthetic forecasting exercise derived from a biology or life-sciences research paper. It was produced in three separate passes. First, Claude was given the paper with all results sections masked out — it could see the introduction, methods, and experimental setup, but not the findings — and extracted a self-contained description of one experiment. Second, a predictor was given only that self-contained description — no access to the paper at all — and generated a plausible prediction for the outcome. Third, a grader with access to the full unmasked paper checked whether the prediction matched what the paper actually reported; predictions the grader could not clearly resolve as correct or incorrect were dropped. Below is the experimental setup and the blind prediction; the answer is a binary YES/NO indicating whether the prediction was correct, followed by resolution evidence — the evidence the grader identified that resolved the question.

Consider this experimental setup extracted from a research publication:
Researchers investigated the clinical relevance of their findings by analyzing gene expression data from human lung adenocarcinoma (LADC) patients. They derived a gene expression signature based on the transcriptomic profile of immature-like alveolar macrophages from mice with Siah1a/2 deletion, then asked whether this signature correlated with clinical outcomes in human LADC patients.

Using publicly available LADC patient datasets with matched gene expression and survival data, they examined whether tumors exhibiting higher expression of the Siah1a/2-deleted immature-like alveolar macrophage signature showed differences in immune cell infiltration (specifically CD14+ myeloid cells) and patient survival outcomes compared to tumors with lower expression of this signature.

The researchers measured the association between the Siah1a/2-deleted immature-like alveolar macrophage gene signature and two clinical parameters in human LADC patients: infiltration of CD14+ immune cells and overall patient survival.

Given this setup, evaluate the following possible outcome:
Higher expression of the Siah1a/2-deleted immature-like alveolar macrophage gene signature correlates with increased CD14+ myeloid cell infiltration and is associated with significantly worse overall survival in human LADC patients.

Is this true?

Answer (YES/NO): YES